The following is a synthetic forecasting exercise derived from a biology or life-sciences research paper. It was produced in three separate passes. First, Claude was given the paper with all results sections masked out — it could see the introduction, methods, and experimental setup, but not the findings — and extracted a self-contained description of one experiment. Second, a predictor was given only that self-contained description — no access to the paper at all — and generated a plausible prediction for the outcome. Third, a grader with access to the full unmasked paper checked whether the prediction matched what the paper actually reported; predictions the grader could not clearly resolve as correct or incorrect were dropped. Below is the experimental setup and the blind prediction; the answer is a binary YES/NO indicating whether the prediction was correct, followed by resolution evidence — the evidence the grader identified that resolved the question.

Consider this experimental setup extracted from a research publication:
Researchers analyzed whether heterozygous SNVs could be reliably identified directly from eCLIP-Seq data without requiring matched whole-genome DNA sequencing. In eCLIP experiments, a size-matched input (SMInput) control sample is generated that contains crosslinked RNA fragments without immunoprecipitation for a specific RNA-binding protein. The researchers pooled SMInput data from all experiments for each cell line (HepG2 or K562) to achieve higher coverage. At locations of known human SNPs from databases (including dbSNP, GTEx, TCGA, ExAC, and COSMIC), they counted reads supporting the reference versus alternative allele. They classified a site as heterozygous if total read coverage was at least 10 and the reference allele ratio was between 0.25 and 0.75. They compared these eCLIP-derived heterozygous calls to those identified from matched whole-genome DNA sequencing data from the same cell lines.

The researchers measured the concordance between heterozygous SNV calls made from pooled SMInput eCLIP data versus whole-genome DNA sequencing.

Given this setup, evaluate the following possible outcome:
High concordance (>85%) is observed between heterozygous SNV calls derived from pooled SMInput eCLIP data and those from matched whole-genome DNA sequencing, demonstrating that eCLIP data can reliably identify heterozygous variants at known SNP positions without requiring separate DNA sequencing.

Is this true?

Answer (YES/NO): YES